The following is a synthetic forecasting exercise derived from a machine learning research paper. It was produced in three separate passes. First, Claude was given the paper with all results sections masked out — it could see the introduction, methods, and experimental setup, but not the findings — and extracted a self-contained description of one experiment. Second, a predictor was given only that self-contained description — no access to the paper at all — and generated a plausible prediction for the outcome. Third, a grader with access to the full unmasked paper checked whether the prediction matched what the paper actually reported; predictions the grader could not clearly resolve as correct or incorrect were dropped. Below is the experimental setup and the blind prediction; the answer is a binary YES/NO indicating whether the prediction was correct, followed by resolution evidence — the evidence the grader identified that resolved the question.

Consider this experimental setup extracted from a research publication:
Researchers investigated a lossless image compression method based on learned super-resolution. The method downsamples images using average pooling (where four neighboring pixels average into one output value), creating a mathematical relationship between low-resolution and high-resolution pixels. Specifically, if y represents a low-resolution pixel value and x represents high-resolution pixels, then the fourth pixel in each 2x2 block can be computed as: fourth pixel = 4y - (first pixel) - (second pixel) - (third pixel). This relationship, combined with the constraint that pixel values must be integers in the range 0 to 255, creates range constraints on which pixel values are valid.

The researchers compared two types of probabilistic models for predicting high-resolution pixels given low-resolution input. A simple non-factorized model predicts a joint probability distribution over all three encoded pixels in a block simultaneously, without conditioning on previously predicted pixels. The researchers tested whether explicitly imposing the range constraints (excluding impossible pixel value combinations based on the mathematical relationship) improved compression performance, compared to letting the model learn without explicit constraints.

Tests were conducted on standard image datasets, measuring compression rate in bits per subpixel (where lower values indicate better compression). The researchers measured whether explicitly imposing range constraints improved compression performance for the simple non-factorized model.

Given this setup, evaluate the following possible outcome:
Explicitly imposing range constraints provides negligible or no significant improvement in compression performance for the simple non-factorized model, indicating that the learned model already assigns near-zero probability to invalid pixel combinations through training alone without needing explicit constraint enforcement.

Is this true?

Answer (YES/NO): NO